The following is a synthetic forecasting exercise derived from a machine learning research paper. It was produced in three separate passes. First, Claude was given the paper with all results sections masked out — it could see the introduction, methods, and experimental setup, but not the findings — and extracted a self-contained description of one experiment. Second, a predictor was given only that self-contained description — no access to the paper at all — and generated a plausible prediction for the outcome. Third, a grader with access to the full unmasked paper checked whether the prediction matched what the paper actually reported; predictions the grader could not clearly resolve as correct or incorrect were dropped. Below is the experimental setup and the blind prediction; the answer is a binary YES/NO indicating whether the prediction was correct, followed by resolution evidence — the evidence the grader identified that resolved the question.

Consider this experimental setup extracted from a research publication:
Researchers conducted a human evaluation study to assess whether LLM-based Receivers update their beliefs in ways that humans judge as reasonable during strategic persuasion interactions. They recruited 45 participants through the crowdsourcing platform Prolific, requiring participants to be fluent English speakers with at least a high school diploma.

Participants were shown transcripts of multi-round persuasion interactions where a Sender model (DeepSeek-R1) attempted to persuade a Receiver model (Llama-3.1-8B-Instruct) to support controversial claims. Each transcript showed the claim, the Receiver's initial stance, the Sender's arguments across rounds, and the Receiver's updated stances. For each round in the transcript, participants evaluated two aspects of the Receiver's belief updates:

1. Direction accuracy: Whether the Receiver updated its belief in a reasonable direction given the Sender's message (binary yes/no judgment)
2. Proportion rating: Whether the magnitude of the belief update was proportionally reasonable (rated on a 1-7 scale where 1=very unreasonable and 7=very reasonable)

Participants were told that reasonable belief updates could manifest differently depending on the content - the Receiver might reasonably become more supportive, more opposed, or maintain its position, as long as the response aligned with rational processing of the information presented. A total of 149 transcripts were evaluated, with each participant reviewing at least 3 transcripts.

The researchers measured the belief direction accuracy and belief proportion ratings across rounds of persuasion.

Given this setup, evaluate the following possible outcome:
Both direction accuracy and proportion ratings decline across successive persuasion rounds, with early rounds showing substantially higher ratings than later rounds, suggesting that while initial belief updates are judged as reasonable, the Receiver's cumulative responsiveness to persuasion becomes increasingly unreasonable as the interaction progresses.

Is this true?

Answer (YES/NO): NO